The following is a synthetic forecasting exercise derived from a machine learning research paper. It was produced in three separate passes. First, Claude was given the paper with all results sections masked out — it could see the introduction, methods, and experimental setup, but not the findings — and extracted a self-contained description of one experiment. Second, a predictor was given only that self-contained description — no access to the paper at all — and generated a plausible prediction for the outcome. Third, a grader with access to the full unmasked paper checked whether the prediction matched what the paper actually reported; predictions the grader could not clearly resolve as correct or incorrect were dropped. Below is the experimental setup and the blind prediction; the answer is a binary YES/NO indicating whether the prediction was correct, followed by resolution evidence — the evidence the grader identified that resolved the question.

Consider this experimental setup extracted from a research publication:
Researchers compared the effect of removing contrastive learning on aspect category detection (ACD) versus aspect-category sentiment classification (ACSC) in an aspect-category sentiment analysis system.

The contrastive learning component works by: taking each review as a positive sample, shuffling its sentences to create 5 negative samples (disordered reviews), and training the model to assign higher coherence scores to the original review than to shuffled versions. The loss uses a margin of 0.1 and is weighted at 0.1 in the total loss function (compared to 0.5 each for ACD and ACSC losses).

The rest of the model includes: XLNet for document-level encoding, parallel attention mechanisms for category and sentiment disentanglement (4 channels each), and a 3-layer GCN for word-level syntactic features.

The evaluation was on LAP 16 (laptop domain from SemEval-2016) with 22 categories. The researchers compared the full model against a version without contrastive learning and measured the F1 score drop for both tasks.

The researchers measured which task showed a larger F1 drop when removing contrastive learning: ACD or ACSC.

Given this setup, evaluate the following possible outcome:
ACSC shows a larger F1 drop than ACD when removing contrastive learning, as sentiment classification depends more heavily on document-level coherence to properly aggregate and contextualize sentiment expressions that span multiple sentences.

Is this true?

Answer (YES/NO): YES